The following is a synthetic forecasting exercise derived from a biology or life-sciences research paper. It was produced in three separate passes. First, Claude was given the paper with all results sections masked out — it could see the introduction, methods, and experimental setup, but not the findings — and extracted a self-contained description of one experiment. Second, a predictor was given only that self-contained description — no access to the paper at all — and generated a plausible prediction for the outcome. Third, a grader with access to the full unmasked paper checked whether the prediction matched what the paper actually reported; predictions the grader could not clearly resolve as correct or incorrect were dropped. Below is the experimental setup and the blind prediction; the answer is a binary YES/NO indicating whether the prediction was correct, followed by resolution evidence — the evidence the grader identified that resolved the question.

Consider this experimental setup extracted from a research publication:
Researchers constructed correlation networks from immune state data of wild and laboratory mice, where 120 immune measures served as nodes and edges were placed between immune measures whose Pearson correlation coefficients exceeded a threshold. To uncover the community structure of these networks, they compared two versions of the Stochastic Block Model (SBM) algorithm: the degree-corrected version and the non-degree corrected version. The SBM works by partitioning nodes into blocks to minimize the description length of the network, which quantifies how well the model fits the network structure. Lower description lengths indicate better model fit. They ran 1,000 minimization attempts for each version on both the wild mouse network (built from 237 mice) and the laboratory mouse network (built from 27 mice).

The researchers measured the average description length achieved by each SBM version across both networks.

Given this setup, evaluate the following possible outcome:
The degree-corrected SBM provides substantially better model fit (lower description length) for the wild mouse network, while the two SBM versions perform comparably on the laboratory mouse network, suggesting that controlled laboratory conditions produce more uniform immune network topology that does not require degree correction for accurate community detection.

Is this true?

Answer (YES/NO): NO